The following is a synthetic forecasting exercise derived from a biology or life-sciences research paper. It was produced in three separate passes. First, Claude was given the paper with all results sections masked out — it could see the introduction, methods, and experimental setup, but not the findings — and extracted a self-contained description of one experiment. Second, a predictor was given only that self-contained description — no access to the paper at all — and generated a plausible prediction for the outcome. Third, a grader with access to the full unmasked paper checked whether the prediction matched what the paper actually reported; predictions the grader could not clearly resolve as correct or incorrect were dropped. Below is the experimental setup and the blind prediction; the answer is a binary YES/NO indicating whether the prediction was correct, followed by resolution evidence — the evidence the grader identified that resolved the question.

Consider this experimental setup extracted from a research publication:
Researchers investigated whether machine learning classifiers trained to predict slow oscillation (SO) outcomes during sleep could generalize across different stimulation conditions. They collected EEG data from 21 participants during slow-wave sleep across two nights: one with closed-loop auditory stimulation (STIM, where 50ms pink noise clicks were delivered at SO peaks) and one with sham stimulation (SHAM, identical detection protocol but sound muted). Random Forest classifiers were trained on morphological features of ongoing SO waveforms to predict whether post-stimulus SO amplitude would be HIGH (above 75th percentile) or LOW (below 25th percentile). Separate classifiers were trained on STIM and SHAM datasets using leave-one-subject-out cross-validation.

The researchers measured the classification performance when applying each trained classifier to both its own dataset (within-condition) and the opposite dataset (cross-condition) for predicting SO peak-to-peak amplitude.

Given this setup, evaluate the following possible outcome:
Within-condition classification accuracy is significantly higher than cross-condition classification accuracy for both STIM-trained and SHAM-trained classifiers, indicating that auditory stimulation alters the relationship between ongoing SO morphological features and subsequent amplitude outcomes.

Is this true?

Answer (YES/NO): NO